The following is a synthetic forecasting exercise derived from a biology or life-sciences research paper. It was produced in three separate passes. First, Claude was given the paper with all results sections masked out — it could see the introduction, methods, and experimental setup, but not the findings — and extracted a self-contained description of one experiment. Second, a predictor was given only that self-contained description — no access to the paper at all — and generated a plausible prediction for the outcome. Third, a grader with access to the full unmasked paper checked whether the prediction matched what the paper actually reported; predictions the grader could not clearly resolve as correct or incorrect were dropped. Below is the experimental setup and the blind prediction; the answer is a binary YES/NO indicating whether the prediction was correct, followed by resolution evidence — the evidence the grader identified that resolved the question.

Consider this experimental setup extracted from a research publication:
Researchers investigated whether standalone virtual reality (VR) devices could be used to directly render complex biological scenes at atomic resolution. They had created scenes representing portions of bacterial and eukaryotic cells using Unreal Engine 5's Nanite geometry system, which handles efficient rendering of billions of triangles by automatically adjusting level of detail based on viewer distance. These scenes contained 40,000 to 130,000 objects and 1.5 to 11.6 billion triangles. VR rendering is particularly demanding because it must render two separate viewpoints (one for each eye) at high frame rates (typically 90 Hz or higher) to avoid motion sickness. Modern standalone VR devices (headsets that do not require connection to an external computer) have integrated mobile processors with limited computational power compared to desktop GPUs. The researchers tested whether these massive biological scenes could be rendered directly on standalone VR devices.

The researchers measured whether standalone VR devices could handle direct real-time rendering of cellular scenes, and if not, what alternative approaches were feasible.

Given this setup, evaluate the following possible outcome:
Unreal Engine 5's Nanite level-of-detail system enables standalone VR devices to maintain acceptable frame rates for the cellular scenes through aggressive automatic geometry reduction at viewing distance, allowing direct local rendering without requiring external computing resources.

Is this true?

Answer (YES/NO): NO